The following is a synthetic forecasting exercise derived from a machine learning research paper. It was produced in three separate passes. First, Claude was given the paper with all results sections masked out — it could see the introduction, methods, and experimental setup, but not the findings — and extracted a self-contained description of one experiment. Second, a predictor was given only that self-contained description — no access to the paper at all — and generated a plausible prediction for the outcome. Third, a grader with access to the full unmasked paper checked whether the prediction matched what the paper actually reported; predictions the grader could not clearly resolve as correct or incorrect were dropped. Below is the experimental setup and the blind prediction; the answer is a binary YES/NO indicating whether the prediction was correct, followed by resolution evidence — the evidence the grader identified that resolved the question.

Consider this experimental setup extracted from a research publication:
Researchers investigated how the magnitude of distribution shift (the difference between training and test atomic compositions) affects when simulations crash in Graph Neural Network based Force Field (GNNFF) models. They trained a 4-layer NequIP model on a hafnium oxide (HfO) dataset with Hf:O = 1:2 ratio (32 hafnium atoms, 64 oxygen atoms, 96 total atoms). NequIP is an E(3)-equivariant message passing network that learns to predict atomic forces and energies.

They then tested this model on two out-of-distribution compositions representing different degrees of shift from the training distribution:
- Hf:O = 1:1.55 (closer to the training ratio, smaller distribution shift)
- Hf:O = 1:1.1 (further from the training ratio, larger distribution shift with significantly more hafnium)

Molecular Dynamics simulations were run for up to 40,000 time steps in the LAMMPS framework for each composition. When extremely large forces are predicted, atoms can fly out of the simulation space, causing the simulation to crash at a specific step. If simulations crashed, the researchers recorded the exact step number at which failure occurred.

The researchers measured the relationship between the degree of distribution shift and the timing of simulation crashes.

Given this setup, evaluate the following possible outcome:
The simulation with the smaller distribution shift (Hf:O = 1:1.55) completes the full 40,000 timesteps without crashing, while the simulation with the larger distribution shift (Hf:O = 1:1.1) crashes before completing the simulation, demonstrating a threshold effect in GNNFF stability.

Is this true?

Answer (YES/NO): NO